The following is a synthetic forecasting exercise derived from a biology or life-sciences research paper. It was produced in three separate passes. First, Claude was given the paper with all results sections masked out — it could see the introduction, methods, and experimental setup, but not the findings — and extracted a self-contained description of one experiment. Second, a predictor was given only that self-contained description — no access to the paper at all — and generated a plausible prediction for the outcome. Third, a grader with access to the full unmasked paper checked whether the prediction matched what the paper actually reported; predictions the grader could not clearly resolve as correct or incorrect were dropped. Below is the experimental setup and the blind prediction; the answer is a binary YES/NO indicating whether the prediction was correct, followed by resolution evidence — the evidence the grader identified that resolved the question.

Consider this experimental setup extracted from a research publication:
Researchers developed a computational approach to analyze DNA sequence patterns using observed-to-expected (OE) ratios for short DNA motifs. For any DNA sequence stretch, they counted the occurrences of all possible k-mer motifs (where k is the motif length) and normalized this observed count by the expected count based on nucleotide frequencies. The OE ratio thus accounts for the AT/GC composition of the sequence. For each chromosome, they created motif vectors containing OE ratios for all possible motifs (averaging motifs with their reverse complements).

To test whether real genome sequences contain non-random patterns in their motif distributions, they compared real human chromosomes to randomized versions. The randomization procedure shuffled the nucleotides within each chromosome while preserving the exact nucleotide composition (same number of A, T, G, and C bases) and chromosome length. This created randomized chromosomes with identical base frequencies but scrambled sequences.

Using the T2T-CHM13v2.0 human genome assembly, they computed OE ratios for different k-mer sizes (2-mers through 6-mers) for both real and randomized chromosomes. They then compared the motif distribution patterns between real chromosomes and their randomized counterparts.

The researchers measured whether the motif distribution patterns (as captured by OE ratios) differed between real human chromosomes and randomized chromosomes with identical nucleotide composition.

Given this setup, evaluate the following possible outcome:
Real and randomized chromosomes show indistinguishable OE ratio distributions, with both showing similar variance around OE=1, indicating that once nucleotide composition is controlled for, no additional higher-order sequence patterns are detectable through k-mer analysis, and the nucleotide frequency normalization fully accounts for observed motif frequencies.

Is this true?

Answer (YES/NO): NO